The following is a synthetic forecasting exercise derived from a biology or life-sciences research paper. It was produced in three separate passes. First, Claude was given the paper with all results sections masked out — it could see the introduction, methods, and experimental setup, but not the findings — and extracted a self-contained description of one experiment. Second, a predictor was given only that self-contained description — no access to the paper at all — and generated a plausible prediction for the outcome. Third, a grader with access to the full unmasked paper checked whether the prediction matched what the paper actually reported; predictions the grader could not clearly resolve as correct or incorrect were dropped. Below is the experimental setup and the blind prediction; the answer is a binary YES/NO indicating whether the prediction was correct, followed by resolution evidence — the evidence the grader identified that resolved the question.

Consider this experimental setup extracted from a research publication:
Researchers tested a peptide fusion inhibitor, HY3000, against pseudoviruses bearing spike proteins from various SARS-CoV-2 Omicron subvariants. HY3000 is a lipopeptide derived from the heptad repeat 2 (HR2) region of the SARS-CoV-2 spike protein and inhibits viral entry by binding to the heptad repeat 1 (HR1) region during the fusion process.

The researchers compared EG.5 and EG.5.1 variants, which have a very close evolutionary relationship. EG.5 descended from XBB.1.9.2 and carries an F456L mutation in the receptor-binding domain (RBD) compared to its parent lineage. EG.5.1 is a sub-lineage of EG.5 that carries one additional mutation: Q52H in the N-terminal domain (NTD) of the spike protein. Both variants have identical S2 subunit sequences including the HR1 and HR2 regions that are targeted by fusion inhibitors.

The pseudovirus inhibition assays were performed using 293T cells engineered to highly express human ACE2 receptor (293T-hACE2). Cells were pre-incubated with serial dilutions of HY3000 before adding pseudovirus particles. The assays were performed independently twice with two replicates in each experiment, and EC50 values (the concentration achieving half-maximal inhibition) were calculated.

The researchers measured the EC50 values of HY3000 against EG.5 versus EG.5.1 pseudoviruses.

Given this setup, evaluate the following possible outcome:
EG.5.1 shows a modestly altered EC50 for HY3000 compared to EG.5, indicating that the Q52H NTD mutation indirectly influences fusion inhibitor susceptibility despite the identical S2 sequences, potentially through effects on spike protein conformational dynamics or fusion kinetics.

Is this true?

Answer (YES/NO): NO